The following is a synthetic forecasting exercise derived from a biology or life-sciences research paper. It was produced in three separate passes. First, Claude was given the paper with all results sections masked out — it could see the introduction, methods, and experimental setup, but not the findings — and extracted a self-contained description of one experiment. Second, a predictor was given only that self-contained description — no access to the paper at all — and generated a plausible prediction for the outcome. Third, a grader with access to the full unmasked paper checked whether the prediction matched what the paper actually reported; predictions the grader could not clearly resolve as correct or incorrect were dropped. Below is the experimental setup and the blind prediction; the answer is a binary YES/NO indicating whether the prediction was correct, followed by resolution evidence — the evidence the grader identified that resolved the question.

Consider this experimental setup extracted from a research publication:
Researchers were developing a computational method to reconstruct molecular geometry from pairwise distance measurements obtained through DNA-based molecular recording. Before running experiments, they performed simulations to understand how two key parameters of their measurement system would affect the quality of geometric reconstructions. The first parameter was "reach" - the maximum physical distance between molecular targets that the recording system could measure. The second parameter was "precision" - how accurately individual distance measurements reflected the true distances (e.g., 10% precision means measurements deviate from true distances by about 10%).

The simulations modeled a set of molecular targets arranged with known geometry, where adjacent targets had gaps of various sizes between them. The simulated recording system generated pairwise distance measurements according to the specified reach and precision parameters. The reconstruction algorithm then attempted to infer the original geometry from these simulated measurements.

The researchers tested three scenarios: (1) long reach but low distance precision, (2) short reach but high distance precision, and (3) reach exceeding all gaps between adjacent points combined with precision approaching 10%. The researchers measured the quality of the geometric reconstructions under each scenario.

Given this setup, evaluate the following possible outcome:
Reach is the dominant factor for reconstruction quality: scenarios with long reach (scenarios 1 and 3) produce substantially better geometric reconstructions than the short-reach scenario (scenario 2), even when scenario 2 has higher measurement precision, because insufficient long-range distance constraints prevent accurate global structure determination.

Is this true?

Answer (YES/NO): NO